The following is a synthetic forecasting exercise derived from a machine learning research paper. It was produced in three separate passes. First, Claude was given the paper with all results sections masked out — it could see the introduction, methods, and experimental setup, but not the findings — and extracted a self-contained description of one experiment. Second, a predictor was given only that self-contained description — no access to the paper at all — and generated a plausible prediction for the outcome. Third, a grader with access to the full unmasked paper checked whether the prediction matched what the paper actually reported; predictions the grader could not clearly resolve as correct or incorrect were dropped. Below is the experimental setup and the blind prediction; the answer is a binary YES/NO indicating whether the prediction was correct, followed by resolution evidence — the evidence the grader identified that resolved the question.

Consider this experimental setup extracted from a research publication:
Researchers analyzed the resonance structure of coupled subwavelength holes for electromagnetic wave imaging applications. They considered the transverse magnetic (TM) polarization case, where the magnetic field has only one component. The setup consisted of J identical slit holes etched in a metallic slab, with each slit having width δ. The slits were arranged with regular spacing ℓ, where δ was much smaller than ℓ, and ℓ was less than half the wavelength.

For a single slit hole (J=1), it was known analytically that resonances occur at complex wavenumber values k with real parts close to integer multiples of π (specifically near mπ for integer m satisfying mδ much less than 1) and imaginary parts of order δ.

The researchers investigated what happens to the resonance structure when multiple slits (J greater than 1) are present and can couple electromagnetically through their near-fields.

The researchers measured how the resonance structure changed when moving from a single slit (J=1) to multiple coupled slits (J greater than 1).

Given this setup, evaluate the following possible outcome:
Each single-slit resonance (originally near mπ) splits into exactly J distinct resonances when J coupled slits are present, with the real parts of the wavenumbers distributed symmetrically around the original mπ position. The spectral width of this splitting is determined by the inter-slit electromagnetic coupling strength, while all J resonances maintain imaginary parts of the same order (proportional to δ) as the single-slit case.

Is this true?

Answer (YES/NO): NO